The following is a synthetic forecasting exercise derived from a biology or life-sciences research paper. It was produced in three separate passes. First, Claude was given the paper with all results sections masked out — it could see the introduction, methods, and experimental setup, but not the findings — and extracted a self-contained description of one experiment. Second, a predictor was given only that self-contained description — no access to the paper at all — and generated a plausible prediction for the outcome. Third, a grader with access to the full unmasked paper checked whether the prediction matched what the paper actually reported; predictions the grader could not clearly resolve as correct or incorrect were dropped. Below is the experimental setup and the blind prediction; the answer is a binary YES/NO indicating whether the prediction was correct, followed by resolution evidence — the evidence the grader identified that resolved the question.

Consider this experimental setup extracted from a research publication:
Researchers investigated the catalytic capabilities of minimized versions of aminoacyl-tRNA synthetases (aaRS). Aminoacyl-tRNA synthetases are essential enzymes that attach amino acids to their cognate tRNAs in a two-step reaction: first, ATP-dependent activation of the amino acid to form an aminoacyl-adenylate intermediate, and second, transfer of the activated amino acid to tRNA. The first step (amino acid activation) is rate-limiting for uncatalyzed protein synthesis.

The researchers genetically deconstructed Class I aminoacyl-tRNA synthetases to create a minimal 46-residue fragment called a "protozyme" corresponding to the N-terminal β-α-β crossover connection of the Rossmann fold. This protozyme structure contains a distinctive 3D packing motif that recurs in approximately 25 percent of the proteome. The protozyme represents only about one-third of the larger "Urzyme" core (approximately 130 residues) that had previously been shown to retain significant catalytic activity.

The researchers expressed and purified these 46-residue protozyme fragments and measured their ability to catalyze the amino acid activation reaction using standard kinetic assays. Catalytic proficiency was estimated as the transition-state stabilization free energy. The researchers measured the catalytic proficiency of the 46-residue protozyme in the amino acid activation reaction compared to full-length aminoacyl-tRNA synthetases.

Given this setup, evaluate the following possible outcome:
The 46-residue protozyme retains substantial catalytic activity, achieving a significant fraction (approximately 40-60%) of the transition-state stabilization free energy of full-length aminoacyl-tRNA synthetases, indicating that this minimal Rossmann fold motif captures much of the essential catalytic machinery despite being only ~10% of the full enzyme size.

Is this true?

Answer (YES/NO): YES